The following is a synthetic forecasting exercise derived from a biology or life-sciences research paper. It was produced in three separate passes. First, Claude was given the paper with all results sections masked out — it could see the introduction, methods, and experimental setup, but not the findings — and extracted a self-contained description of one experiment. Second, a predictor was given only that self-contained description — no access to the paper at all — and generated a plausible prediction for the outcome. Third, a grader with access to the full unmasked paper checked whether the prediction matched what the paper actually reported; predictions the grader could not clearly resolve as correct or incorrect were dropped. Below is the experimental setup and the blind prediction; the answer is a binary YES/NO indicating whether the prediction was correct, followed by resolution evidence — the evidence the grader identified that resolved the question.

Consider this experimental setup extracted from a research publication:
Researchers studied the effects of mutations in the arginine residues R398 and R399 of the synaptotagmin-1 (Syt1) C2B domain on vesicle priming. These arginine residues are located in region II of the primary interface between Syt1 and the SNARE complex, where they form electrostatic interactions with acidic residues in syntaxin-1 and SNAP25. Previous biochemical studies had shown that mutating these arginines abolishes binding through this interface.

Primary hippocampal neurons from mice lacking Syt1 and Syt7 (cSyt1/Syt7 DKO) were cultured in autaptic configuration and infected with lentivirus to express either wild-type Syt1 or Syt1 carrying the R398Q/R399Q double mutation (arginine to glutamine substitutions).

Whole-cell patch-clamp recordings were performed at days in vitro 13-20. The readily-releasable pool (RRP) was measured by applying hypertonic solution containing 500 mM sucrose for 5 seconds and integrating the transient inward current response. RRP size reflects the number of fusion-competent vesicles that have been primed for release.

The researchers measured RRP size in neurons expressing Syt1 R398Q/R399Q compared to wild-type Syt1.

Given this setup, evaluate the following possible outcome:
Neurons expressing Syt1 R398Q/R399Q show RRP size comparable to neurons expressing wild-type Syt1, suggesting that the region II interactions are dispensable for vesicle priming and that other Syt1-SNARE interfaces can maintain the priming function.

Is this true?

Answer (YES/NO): NO